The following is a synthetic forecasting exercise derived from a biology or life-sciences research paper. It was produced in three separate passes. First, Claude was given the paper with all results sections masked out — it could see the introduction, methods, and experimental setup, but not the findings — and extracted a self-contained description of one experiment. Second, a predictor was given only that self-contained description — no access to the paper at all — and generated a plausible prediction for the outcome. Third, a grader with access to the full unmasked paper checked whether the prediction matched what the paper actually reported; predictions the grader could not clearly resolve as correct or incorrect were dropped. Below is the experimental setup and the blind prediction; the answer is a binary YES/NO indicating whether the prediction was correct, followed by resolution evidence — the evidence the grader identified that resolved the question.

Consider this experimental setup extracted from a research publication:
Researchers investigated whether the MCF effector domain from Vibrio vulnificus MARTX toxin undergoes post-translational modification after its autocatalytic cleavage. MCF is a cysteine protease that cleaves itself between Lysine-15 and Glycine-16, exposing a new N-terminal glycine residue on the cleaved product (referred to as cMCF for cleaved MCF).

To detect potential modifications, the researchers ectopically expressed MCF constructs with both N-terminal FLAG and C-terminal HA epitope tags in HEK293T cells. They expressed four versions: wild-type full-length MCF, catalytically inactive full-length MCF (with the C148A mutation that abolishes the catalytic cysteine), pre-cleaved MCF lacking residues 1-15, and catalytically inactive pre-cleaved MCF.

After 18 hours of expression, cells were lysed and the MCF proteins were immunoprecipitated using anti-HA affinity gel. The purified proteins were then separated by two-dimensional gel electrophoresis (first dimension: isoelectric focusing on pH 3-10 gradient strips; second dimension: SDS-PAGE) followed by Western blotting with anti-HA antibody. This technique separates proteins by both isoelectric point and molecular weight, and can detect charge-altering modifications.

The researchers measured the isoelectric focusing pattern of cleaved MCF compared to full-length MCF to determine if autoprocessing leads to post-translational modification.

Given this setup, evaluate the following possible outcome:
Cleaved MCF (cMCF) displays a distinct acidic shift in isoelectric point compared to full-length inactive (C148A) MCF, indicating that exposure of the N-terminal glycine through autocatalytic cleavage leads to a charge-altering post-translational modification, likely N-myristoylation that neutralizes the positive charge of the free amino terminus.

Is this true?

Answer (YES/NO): NO